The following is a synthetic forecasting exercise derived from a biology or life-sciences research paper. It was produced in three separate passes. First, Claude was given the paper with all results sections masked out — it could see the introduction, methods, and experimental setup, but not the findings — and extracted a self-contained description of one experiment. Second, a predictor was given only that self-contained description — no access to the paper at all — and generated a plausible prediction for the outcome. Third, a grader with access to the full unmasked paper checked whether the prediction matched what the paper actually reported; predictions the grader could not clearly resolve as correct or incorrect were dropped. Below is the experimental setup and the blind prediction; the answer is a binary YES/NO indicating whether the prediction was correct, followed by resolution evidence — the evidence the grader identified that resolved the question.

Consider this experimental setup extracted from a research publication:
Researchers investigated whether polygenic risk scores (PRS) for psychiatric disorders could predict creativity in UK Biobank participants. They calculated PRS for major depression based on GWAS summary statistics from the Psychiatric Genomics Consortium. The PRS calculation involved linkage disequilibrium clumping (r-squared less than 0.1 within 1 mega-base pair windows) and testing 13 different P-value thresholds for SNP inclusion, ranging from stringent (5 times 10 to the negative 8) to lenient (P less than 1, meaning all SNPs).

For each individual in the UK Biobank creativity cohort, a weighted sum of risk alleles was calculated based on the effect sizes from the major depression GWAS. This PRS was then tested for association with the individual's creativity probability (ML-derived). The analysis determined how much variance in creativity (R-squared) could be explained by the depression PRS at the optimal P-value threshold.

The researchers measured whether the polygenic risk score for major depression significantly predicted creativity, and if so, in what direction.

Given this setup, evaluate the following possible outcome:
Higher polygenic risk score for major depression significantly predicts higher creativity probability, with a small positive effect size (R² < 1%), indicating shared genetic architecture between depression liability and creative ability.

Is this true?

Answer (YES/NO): NO